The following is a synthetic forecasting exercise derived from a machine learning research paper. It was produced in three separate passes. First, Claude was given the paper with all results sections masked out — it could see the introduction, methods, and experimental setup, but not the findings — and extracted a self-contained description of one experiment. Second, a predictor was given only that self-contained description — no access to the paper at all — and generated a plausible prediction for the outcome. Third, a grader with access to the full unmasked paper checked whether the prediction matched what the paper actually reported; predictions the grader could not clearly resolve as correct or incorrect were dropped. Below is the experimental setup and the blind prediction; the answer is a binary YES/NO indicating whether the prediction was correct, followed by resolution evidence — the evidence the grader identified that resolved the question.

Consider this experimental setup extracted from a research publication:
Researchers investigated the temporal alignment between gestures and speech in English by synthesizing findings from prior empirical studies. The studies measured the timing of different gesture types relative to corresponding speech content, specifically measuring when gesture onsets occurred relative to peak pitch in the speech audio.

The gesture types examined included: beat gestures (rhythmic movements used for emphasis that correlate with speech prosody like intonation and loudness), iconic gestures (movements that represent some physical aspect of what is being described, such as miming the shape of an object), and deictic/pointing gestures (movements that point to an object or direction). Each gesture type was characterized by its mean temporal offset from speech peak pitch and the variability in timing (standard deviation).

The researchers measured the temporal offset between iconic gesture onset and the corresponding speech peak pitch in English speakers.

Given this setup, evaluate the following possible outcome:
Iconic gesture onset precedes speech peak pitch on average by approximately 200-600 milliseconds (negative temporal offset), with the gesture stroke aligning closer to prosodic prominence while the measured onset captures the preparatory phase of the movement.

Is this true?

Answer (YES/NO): YES